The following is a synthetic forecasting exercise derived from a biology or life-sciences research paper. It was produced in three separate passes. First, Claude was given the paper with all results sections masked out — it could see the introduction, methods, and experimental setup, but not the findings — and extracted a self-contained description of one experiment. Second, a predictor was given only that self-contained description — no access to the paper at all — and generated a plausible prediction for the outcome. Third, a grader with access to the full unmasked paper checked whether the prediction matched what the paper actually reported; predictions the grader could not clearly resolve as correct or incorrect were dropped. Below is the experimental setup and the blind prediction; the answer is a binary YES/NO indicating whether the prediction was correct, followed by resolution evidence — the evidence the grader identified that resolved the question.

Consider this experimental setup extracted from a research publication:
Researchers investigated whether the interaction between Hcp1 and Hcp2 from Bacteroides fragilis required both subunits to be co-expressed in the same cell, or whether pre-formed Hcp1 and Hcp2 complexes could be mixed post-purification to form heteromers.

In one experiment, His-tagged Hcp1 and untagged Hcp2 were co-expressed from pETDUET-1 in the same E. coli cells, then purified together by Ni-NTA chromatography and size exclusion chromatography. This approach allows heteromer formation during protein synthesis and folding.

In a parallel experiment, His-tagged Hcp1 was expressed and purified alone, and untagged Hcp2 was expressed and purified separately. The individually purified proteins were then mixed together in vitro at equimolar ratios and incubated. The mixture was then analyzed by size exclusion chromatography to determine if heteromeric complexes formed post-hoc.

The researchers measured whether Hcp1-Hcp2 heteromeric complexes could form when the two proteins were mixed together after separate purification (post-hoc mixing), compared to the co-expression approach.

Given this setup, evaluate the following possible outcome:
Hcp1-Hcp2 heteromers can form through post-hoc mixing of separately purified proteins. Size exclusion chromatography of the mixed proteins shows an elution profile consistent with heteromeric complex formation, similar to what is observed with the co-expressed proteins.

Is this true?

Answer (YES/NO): NO